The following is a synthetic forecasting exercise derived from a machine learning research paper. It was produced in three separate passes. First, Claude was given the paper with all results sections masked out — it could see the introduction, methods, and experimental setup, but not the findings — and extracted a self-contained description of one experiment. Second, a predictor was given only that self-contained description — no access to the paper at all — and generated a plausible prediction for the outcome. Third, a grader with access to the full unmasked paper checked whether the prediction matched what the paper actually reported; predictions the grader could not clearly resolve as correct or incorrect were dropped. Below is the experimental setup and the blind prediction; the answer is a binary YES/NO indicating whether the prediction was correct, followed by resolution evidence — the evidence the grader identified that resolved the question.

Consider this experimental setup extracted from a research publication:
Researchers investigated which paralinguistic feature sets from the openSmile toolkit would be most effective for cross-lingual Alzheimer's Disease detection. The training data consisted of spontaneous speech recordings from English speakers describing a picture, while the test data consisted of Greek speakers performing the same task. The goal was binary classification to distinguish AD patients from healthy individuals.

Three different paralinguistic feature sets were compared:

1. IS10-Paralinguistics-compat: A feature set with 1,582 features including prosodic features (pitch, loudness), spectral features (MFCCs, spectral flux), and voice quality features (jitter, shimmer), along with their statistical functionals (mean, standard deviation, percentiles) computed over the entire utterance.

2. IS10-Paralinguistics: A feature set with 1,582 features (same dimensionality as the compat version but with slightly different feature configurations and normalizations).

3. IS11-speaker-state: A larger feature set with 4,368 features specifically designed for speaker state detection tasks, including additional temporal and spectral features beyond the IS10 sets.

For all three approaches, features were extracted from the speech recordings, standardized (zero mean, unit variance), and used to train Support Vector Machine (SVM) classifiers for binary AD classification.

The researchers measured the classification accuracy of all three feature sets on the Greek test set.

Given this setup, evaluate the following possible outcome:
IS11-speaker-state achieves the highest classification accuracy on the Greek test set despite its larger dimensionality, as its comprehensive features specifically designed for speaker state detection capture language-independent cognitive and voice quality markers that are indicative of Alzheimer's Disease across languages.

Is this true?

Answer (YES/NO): NO